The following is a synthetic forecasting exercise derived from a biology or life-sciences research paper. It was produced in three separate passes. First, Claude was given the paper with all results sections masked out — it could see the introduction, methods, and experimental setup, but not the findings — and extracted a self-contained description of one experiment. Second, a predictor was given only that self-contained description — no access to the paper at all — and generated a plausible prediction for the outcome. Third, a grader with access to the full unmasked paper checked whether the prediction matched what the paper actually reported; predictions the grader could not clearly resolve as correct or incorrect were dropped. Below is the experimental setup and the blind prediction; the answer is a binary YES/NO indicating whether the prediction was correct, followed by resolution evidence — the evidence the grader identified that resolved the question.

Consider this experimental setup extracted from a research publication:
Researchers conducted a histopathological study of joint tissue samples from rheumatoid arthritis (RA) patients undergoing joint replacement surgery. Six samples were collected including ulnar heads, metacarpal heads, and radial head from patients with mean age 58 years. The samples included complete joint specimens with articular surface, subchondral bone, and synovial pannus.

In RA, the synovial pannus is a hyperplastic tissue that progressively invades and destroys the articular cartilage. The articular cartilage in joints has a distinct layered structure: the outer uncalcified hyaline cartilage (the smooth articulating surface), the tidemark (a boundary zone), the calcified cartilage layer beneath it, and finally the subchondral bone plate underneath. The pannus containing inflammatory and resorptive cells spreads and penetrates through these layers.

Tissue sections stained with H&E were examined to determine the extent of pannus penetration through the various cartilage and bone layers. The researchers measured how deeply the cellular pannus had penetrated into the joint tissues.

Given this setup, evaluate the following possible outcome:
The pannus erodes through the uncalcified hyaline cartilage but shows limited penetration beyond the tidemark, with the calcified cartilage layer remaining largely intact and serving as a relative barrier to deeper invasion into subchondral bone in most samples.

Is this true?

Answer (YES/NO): NO